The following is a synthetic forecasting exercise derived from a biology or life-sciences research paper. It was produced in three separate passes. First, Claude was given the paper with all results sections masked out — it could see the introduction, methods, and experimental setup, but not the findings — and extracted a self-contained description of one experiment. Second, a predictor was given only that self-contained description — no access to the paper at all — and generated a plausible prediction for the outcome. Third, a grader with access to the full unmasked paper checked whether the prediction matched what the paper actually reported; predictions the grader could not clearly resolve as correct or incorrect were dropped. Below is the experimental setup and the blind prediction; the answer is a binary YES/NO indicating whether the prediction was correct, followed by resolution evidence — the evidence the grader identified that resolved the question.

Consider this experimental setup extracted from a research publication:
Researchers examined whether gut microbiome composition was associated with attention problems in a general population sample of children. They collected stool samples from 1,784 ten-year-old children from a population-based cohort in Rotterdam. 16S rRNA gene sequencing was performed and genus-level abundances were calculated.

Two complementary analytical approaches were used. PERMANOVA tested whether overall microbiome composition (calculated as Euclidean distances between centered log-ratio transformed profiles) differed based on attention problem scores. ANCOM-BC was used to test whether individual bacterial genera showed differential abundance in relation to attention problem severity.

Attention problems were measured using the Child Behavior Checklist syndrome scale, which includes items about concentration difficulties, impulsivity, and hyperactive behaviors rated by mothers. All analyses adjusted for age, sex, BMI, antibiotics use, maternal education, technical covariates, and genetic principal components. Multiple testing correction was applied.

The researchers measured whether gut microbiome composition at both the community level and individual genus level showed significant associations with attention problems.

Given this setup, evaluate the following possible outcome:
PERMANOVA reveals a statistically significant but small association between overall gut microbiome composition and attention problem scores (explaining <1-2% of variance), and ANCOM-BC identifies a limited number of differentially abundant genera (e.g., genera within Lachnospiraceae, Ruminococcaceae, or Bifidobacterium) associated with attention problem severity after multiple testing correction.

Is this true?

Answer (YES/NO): NO